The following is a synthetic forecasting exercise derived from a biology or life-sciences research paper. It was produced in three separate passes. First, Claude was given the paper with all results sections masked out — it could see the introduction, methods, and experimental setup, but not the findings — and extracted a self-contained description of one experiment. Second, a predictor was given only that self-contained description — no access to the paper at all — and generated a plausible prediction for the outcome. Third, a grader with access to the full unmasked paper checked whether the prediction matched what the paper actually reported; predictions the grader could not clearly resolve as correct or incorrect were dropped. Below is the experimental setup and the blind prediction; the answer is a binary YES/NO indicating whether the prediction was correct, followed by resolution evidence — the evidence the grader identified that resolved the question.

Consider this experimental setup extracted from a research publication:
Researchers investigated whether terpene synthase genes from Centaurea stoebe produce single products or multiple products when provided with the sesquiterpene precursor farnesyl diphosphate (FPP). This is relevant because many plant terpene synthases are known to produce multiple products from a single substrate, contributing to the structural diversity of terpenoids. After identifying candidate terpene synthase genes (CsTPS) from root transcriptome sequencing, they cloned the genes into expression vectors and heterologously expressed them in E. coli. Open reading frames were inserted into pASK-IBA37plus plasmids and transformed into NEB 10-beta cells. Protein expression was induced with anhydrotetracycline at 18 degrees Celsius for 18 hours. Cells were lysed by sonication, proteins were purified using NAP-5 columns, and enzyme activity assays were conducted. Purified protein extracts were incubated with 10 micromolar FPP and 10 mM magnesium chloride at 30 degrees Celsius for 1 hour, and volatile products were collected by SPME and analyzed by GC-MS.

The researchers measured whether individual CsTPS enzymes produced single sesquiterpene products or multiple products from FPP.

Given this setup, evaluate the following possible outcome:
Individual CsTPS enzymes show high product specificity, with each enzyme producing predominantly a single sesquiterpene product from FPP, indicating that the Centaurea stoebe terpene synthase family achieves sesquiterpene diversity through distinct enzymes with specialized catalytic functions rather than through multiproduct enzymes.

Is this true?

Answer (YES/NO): NO